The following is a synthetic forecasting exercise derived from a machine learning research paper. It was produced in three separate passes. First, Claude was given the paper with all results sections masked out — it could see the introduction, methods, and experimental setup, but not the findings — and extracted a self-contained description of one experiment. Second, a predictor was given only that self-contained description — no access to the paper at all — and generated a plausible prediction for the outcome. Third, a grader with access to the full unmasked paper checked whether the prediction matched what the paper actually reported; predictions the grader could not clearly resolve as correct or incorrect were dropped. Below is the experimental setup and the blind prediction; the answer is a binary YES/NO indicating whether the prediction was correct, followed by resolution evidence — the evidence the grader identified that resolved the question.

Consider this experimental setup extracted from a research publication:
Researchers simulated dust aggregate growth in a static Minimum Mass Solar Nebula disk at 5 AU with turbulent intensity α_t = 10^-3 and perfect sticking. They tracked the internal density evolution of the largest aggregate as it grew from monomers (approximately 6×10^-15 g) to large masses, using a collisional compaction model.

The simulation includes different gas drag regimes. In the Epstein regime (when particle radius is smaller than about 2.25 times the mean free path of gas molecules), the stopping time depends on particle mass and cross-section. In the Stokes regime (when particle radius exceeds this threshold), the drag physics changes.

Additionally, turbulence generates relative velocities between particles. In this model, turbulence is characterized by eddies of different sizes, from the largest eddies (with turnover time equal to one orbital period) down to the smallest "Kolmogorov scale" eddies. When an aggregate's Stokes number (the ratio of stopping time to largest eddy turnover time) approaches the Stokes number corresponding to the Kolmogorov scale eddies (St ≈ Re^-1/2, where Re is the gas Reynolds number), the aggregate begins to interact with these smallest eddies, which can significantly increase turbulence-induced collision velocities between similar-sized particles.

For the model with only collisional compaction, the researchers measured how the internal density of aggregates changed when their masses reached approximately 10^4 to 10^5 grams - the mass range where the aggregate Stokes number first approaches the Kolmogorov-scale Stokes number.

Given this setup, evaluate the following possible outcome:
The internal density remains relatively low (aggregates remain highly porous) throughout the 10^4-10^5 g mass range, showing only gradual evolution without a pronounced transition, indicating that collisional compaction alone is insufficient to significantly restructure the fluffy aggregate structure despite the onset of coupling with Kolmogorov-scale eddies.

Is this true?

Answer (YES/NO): NO